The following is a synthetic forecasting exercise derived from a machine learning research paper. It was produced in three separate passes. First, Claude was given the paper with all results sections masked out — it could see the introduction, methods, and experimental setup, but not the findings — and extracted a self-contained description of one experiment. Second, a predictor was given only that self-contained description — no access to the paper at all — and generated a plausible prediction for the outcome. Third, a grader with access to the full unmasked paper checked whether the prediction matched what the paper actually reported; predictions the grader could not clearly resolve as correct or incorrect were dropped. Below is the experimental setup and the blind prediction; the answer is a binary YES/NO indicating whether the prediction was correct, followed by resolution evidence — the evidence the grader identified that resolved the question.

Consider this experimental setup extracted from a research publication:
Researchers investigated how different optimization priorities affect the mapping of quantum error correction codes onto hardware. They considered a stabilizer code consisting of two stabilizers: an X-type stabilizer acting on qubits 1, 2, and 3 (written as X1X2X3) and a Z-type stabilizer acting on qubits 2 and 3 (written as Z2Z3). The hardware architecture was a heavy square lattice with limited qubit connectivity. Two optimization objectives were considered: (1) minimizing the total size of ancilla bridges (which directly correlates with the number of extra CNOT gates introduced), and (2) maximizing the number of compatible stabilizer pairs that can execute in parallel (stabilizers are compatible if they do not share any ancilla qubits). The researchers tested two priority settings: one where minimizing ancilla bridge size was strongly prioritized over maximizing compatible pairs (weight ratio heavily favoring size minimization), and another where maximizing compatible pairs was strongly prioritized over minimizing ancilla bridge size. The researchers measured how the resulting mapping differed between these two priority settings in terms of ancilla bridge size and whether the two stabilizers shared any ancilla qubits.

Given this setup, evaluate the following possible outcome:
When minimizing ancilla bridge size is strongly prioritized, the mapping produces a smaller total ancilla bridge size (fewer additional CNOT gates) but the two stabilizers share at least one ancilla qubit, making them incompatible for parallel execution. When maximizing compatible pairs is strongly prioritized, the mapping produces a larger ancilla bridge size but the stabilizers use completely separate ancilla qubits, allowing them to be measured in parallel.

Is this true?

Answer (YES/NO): YES